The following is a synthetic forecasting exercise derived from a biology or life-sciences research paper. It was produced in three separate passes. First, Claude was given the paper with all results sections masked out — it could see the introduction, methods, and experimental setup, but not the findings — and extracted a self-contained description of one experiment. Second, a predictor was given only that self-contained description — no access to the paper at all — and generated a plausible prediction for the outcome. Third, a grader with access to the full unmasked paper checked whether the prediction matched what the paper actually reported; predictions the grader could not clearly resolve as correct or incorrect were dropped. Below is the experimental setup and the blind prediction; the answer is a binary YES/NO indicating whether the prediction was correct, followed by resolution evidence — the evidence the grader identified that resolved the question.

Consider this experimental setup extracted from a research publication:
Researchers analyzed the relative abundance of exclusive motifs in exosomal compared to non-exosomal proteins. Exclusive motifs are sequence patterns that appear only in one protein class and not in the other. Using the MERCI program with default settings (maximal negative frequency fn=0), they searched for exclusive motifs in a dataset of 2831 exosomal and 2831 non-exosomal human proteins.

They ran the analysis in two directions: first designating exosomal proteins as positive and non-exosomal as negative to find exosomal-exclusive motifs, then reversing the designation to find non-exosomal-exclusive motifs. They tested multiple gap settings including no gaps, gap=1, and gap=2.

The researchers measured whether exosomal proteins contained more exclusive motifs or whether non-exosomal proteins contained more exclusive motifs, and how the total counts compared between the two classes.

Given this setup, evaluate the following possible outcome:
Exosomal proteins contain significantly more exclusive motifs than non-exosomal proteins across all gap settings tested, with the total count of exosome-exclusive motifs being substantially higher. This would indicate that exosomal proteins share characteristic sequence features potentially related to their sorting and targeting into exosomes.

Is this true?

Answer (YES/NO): NO